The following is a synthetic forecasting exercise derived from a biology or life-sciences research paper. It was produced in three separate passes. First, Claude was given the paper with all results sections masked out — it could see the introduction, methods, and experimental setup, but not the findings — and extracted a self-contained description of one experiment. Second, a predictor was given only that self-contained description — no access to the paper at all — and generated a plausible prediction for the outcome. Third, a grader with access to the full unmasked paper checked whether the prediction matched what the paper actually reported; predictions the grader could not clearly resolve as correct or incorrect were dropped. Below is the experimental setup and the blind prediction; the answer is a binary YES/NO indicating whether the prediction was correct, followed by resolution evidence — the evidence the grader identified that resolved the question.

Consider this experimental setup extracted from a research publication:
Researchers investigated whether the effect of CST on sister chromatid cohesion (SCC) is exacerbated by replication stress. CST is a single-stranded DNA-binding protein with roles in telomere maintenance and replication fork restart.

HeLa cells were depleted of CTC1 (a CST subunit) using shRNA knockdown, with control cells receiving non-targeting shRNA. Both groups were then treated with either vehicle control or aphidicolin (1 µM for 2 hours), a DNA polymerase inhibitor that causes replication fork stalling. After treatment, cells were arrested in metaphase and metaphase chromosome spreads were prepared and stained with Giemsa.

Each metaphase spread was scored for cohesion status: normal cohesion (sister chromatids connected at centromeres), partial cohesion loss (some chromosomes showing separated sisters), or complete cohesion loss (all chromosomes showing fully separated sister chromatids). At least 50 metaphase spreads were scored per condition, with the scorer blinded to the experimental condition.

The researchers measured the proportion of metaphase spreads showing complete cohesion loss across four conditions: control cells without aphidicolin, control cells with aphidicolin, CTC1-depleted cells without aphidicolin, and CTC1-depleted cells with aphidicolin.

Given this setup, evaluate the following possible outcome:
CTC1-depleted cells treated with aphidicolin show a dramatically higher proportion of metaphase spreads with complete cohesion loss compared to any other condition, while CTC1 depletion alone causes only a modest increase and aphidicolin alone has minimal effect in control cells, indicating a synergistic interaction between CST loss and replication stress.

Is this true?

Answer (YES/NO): NO